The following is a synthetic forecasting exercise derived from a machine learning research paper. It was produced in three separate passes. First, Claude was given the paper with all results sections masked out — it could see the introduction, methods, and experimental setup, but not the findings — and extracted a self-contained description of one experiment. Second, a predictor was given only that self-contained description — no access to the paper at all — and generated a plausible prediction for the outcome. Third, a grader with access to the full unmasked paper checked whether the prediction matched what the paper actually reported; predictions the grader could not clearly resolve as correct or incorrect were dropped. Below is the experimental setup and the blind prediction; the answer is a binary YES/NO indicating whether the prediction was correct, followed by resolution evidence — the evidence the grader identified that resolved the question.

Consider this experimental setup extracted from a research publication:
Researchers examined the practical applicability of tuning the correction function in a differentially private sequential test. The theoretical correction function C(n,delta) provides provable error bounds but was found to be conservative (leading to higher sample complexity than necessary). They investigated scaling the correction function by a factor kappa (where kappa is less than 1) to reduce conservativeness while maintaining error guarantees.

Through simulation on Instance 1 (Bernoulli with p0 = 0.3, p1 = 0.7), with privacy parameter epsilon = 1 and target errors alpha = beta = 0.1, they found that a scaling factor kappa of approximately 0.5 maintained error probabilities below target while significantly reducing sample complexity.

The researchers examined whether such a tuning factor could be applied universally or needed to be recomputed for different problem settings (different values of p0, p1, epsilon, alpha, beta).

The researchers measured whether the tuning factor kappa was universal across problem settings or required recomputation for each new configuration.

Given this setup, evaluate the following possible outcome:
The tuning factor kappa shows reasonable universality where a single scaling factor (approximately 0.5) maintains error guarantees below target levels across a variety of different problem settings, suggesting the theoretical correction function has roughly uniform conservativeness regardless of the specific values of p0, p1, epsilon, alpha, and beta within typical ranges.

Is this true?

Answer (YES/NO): NO